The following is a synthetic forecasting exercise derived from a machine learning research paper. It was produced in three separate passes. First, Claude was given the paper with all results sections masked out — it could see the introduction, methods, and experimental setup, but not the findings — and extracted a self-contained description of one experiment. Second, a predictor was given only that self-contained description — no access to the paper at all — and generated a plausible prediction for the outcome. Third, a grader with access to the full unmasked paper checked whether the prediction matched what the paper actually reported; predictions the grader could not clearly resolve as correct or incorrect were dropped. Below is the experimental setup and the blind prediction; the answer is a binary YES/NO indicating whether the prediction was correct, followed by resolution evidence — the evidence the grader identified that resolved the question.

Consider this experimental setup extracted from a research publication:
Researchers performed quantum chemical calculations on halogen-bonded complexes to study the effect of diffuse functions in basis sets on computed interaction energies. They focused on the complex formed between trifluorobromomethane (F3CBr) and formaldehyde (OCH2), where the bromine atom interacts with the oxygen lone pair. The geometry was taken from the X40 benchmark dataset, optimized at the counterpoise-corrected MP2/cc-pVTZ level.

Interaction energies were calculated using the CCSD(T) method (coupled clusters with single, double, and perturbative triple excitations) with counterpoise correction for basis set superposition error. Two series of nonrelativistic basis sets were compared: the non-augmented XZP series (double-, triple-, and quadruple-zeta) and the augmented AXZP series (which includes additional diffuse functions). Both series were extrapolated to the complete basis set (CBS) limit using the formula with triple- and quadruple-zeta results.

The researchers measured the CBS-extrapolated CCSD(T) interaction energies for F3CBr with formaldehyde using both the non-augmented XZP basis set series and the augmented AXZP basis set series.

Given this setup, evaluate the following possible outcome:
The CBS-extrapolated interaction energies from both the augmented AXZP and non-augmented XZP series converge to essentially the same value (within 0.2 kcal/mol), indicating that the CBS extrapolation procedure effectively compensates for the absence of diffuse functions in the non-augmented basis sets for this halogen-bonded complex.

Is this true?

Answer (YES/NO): NO